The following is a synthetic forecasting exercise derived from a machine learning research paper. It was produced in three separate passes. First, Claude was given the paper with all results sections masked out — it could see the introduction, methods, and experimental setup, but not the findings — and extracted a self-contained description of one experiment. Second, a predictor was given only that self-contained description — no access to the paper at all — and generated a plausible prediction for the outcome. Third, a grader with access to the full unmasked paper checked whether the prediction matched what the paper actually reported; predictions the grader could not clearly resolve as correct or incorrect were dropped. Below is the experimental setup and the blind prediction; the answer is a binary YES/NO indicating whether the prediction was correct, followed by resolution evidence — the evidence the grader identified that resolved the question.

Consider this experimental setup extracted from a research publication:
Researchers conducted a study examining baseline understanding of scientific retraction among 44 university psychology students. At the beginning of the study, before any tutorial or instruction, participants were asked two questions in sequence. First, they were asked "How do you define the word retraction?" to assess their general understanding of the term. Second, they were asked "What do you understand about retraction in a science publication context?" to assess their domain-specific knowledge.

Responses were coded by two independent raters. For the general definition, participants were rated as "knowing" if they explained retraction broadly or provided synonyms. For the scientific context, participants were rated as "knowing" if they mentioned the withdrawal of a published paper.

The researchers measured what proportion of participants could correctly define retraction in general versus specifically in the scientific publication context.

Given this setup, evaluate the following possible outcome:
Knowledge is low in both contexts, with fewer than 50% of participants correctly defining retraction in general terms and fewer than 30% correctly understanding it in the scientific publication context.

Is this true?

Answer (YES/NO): NO